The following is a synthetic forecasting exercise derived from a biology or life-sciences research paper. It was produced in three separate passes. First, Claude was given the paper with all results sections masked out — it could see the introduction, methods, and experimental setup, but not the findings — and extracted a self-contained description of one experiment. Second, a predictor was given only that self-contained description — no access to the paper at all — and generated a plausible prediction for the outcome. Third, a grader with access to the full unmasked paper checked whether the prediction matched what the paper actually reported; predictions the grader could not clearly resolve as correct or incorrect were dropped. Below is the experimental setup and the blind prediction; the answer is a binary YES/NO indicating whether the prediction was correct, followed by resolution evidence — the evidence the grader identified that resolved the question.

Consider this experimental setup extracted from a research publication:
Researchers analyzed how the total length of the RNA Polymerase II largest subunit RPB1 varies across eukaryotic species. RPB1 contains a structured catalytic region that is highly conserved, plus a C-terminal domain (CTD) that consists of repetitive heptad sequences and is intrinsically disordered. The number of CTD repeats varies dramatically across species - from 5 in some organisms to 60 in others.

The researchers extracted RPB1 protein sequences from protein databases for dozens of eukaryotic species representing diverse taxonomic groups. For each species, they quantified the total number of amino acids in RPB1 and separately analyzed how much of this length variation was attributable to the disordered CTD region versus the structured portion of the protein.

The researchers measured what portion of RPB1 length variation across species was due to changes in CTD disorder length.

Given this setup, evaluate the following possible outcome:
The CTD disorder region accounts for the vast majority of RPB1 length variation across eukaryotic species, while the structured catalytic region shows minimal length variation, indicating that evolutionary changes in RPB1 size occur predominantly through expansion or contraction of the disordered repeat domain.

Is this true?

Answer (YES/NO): YES